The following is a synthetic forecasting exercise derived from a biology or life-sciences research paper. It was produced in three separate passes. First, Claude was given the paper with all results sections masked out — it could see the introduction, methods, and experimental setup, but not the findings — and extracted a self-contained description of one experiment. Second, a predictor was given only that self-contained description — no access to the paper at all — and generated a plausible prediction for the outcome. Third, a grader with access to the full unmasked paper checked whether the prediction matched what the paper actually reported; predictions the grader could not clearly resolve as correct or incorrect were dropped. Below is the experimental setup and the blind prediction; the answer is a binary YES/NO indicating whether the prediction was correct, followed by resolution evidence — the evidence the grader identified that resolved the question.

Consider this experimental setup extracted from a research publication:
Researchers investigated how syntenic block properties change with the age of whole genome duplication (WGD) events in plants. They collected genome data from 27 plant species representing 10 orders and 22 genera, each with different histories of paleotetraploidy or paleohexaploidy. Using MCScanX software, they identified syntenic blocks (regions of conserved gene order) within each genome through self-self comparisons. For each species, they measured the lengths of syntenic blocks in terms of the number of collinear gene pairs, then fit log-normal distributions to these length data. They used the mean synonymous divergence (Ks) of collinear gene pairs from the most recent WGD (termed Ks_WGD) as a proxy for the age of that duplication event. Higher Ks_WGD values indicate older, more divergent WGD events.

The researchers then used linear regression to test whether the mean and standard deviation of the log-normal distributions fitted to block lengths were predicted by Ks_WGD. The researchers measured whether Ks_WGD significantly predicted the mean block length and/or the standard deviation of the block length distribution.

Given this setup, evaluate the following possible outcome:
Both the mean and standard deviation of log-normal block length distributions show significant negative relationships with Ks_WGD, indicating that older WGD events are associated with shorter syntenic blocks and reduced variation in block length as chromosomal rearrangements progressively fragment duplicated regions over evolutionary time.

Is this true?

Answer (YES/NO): NO